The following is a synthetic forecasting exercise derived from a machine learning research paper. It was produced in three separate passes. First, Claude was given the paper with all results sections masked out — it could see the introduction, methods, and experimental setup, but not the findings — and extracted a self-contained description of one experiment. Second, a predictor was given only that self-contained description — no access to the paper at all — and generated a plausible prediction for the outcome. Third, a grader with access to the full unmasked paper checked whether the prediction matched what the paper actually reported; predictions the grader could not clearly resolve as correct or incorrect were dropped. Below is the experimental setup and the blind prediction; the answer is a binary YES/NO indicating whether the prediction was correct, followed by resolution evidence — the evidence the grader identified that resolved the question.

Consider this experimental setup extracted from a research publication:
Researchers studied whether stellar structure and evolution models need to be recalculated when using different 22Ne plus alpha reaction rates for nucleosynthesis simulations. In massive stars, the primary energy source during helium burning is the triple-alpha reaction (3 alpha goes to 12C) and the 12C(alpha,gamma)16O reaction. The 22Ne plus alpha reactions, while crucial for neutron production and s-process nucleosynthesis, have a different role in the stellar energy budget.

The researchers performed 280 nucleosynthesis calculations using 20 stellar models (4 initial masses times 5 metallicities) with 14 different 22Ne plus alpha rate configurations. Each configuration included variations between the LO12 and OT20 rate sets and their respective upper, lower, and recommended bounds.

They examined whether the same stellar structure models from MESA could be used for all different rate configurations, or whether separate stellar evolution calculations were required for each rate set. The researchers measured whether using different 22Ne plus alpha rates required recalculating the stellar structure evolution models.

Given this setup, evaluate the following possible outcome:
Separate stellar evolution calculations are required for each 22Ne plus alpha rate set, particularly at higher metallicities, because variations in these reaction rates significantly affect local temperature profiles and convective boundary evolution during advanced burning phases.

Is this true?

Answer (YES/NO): NO